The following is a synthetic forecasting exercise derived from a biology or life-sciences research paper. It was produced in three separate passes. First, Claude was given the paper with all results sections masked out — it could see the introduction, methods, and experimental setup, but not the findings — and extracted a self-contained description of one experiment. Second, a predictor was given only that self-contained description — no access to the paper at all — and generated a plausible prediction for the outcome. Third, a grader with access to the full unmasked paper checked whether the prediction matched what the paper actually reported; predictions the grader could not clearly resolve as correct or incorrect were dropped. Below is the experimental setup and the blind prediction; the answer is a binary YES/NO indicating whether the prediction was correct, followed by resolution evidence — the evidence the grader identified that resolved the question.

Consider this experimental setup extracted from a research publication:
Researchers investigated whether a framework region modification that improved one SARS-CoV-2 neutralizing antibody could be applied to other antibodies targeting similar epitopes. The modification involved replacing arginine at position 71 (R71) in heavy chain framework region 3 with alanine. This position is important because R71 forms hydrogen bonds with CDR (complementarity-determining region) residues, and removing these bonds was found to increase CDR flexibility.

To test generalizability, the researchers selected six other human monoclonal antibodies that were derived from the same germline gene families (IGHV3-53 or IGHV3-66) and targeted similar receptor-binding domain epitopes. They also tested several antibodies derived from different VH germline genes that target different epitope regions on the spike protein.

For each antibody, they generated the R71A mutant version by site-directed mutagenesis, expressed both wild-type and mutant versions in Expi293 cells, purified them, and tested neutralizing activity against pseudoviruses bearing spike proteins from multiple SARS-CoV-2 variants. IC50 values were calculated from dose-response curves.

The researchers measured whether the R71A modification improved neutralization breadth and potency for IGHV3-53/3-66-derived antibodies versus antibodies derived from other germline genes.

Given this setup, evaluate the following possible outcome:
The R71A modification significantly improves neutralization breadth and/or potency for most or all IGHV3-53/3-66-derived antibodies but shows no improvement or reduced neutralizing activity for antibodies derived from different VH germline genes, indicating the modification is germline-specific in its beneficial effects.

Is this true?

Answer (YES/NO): YES